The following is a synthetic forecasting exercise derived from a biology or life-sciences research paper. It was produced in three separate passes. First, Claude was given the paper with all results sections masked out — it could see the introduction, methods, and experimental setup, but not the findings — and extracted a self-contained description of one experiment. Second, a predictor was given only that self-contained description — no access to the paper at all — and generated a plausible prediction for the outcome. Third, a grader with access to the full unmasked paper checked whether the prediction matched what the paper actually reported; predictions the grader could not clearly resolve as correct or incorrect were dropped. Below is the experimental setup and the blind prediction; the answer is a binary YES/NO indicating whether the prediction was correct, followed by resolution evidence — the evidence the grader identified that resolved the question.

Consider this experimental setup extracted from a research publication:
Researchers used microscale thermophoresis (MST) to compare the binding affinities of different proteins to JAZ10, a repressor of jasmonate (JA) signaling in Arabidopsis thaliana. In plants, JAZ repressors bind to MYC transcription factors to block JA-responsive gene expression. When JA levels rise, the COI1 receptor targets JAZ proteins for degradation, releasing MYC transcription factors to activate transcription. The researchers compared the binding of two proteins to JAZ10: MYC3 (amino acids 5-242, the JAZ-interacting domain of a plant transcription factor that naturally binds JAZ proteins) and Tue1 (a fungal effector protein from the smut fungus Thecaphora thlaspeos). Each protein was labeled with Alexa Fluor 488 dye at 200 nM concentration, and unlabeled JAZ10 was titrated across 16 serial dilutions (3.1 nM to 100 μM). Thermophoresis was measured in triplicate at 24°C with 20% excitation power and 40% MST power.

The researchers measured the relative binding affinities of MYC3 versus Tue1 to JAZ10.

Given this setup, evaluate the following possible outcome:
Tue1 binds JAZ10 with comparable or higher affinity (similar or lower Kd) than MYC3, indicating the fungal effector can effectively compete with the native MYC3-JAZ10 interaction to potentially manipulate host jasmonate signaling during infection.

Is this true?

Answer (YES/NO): NO